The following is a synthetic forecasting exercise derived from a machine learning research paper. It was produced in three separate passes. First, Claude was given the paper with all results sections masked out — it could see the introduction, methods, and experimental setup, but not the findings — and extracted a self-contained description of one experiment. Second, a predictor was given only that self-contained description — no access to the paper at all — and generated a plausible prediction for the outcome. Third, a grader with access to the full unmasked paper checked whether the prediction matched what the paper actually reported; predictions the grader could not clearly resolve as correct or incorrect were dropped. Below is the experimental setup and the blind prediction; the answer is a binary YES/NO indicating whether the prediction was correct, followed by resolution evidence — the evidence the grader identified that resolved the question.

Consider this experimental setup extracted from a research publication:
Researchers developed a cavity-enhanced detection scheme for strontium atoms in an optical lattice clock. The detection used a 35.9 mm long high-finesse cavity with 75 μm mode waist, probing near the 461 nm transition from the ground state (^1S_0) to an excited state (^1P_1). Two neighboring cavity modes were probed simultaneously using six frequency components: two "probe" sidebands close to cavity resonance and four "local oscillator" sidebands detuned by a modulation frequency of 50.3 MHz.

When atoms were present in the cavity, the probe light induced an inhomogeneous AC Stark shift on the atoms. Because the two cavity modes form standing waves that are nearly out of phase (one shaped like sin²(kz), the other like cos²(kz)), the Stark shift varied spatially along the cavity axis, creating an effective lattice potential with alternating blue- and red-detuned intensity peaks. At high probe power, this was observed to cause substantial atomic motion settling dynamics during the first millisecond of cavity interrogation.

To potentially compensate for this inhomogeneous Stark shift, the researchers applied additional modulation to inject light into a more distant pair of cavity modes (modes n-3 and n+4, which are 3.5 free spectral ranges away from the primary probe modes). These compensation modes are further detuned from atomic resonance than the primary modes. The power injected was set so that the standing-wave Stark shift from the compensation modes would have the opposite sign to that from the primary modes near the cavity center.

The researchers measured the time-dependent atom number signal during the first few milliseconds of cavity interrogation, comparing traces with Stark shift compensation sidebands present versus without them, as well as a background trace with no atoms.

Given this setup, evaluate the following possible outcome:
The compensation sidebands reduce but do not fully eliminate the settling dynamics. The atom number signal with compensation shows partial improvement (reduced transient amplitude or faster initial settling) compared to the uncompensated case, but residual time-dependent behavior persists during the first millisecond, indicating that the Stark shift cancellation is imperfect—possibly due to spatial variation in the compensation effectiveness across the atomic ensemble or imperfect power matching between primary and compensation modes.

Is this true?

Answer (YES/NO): NO